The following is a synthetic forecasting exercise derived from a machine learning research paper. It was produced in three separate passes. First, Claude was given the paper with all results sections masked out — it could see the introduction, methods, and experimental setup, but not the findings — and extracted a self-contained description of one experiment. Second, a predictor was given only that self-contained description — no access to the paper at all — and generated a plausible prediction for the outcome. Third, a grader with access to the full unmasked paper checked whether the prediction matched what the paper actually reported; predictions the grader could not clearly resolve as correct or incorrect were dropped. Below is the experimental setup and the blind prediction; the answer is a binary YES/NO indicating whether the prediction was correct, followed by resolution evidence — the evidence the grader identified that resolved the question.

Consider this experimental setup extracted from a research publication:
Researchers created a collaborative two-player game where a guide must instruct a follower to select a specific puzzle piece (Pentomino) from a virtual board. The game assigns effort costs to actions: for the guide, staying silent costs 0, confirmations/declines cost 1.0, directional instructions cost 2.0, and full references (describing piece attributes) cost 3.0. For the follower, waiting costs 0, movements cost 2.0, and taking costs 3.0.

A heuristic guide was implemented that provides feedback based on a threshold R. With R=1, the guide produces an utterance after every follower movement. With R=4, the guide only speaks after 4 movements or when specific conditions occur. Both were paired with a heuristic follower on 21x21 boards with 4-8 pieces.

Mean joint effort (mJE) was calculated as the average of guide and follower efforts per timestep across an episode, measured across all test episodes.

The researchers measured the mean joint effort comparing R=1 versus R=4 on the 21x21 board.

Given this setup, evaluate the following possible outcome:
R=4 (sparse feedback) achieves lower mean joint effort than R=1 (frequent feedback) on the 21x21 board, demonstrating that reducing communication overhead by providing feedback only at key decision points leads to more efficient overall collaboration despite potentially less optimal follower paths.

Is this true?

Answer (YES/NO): YES